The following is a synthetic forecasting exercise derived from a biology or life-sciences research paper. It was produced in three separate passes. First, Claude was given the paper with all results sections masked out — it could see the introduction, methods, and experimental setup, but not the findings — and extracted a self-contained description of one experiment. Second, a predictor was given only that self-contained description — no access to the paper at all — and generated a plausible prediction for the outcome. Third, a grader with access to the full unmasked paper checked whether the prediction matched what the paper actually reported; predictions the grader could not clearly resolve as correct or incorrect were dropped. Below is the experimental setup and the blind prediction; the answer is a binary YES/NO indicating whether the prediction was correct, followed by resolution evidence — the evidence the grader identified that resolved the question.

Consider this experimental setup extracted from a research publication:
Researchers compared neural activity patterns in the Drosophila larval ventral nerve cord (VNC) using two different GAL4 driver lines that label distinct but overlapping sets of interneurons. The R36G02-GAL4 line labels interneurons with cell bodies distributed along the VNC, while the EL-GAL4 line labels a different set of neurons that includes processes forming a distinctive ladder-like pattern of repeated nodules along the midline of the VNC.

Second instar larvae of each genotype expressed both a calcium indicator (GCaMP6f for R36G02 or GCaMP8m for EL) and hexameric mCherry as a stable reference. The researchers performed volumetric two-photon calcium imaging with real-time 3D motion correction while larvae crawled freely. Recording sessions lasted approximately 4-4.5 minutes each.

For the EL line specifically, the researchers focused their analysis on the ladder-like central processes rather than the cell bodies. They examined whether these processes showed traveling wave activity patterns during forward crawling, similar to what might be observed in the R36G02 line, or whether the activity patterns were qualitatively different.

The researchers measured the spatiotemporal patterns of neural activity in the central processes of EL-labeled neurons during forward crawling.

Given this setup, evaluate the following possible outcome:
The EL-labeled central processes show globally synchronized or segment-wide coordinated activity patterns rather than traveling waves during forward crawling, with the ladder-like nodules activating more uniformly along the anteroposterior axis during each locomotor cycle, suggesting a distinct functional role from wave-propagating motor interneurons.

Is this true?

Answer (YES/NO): NO